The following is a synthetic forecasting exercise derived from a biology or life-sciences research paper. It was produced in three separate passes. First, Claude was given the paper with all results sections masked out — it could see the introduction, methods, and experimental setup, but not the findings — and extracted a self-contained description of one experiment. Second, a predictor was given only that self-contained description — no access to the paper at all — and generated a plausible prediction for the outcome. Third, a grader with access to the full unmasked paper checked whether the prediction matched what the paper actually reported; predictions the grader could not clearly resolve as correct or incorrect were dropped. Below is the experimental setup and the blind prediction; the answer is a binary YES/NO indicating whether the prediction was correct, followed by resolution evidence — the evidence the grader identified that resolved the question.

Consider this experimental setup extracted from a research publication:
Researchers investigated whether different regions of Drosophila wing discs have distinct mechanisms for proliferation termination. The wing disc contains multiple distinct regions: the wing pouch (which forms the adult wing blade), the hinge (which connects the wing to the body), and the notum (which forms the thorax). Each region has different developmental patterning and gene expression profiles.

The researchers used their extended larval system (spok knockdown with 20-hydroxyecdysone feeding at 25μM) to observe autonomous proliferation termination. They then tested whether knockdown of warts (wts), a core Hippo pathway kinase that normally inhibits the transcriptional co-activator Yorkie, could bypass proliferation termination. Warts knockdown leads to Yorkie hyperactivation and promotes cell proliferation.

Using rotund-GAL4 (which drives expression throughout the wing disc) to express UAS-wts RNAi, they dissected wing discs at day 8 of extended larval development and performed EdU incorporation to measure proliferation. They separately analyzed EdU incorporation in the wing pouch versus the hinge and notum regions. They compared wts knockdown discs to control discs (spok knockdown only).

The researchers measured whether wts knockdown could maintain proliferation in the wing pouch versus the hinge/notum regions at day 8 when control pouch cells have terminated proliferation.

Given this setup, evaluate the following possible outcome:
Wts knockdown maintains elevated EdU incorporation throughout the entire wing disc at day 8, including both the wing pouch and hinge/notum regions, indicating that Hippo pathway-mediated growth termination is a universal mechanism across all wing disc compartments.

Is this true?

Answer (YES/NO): NO